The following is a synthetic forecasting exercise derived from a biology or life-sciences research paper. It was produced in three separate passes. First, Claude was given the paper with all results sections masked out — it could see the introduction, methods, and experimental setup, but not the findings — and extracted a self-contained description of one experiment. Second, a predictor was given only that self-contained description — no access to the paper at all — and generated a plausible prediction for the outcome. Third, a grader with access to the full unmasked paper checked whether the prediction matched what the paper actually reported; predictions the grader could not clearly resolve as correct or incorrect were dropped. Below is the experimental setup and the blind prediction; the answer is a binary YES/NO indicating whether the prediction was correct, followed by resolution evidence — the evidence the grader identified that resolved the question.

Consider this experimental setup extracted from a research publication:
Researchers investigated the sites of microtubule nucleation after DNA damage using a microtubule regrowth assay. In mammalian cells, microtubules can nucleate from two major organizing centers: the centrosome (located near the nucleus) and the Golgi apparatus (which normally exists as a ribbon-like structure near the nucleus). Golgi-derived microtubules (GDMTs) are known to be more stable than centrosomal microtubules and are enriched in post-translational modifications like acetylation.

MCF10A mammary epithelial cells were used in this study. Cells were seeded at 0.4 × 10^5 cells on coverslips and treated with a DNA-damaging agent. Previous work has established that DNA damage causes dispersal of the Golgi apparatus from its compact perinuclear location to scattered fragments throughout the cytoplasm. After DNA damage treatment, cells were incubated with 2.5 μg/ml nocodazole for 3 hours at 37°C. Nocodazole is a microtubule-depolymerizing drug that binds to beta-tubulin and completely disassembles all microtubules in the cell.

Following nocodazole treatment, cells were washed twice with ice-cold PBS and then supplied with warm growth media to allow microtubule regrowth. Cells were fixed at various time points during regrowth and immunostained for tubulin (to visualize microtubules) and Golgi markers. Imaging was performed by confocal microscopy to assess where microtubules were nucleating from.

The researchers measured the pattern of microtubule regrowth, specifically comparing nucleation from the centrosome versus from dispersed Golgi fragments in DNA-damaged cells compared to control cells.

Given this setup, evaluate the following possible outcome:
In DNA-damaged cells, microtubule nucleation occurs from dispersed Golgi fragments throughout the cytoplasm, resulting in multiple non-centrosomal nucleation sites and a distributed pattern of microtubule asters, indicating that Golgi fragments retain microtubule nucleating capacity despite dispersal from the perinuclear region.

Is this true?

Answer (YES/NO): YES